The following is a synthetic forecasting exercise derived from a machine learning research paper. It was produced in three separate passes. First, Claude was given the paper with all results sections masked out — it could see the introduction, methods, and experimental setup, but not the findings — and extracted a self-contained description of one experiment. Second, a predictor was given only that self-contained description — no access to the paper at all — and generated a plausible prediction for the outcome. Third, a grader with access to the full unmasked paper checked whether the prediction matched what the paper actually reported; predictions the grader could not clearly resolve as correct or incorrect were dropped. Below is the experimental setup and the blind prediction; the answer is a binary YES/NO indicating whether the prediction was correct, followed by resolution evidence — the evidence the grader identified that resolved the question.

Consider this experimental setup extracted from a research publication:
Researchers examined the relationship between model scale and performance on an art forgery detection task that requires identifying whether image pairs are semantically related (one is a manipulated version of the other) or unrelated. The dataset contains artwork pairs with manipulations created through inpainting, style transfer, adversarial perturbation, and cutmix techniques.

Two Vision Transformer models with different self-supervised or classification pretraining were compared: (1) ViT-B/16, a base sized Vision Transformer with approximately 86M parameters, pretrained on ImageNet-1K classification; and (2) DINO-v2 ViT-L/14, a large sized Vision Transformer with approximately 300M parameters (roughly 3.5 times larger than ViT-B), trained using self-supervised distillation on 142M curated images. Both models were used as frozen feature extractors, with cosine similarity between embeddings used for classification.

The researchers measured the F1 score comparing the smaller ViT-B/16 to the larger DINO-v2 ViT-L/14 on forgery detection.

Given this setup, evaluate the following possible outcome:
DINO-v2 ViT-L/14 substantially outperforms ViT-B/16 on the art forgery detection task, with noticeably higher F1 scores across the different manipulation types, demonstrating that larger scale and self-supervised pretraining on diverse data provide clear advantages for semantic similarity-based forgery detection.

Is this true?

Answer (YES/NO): NO